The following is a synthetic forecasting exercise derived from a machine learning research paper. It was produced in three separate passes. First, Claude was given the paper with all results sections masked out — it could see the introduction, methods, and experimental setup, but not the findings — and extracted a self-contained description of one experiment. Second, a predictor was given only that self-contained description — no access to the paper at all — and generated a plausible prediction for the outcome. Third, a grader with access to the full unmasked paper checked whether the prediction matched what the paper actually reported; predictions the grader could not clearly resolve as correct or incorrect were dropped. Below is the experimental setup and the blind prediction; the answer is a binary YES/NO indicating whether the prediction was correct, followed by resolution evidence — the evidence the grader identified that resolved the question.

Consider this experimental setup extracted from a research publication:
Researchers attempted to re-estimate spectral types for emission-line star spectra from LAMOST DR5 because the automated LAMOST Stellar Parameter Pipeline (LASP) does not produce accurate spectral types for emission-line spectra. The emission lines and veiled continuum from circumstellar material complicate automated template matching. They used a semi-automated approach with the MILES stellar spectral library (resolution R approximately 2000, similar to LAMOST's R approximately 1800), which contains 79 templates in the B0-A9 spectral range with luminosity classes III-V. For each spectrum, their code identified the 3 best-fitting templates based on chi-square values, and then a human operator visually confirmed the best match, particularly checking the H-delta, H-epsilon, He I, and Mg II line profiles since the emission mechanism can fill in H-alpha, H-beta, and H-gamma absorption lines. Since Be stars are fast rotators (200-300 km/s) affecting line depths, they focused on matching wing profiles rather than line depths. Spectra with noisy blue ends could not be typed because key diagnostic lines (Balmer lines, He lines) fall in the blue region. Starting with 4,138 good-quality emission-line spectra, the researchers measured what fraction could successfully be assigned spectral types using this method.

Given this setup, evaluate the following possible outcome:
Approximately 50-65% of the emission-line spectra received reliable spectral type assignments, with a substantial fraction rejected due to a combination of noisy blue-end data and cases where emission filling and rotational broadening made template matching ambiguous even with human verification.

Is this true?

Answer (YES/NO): NO